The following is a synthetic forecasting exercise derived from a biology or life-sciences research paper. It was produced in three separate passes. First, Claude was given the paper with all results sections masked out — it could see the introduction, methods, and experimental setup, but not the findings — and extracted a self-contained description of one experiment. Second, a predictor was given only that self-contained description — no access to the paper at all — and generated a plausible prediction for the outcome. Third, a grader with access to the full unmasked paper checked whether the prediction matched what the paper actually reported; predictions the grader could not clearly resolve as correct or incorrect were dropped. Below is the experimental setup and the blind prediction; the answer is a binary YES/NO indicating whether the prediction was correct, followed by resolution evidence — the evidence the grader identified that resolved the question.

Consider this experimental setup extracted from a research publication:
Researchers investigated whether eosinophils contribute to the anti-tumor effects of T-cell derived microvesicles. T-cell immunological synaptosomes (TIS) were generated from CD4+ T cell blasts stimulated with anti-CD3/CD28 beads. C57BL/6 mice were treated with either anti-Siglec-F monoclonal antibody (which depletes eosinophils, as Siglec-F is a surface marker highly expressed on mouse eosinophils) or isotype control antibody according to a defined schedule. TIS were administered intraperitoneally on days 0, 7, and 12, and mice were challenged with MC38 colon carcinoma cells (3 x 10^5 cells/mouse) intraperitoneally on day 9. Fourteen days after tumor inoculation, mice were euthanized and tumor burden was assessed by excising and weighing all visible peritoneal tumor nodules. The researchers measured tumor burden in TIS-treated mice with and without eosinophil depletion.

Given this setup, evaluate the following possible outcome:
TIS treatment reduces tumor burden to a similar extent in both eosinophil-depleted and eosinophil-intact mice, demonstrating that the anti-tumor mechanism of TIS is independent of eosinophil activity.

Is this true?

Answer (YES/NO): NO